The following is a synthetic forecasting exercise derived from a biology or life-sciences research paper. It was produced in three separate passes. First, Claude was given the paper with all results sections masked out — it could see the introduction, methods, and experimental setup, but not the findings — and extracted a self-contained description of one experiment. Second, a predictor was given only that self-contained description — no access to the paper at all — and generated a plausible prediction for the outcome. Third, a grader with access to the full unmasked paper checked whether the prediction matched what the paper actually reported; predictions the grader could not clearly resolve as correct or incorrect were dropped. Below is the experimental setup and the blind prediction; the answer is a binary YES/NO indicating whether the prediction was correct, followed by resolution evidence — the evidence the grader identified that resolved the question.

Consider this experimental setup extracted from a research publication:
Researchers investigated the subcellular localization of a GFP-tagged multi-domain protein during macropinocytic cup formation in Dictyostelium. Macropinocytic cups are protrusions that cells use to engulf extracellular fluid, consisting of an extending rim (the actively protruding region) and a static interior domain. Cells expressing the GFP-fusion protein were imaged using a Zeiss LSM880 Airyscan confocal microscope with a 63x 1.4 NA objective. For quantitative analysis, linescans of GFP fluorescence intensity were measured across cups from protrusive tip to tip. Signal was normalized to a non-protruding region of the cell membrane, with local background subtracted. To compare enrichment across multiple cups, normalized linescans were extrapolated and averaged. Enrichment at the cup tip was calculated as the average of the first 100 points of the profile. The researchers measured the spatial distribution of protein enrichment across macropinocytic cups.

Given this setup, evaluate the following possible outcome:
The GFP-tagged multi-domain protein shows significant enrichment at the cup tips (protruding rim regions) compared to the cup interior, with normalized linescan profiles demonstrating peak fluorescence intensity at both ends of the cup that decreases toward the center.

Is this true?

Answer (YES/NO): YES